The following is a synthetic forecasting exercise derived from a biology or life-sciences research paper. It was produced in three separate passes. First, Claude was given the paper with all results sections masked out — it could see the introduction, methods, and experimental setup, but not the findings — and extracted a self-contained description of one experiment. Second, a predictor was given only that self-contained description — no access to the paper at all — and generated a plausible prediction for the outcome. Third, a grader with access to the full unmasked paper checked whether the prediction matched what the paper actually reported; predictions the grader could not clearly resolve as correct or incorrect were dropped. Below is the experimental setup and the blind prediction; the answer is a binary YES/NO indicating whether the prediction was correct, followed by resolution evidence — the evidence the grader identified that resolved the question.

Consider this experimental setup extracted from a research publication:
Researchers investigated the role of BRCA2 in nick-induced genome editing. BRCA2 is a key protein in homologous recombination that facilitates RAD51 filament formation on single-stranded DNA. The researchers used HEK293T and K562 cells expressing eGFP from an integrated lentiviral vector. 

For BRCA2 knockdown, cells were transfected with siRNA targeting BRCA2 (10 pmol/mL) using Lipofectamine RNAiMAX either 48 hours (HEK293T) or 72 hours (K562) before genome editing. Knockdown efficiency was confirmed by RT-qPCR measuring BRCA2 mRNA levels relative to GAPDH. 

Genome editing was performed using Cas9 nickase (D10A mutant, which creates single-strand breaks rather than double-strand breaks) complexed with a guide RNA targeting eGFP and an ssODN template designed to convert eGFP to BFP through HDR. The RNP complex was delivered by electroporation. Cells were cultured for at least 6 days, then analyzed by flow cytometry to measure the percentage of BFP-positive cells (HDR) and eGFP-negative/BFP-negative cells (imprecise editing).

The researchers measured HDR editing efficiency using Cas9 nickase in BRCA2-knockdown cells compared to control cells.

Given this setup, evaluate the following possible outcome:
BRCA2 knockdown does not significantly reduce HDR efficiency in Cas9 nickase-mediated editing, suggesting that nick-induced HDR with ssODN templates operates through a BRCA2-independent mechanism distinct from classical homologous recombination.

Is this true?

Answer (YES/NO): YES